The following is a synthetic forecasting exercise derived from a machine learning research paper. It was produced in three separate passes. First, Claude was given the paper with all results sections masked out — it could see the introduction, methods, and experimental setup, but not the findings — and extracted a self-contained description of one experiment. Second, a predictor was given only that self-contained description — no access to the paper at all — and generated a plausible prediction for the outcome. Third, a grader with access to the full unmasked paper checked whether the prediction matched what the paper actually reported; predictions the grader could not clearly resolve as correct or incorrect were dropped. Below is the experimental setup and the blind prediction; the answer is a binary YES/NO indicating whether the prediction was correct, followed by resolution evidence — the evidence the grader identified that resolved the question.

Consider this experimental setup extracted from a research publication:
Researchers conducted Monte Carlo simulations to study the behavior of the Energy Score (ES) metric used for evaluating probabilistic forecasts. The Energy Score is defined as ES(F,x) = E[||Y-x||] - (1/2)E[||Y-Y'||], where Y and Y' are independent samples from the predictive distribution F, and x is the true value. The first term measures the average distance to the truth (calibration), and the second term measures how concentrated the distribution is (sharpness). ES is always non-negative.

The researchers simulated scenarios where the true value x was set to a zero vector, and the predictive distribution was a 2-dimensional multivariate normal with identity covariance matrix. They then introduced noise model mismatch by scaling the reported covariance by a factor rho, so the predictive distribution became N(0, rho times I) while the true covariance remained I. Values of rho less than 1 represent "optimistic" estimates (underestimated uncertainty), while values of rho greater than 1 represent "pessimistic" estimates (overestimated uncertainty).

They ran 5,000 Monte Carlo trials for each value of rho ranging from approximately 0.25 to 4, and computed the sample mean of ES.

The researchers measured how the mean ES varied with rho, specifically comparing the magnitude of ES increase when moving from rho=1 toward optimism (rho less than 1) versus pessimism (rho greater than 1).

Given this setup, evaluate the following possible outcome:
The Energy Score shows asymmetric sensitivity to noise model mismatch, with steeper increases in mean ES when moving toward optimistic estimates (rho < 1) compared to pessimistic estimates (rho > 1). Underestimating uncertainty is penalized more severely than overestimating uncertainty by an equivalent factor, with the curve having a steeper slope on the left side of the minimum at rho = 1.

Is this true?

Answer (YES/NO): NO